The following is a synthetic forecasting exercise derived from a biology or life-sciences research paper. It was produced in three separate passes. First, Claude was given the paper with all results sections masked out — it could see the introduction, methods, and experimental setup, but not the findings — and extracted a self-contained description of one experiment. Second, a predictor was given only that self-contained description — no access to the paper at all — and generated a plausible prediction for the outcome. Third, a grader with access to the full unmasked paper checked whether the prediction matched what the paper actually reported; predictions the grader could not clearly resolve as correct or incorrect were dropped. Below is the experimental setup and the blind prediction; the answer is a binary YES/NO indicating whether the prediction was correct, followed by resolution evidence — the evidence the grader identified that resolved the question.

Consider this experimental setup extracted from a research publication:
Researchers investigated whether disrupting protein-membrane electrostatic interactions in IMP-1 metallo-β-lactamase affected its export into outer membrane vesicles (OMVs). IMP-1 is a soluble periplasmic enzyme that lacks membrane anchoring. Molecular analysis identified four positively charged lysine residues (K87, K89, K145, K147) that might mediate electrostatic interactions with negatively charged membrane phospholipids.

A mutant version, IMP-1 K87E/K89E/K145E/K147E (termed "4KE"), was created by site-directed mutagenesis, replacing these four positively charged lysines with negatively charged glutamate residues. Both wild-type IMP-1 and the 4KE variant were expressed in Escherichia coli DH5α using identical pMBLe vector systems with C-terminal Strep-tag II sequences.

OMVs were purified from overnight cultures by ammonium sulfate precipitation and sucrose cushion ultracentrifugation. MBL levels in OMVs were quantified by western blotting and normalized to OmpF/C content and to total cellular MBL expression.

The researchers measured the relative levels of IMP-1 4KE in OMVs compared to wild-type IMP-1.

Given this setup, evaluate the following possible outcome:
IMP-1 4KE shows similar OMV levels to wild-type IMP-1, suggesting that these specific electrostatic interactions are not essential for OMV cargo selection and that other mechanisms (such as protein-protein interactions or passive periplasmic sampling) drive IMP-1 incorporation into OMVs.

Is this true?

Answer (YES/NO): NO